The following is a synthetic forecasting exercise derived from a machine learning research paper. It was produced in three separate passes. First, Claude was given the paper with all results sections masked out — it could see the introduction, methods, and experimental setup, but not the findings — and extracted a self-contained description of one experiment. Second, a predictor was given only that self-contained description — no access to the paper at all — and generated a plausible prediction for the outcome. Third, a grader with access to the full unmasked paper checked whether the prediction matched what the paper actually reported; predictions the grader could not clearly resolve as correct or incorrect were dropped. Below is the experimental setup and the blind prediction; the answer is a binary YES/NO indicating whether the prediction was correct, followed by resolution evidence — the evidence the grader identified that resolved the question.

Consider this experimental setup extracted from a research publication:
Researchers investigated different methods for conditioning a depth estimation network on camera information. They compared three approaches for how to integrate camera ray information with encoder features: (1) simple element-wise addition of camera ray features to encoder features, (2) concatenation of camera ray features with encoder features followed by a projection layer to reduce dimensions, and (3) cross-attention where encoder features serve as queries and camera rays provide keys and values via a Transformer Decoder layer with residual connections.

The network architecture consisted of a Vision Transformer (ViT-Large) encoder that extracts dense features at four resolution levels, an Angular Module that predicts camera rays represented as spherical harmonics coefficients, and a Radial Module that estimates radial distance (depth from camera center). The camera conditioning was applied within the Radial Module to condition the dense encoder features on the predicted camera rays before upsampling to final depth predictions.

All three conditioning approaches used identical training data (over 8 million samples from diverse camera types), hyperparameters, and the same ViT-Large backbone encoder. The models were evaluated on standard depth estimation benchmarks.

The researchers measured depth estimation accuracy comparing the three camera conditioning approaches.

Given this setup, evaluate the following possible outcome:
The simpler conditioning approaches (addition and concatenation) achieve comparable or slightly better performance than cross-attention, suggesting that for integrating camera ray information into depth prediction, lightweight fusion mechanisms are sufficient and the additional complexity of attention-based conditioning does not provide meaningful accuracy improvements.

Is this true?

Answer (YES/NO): NO